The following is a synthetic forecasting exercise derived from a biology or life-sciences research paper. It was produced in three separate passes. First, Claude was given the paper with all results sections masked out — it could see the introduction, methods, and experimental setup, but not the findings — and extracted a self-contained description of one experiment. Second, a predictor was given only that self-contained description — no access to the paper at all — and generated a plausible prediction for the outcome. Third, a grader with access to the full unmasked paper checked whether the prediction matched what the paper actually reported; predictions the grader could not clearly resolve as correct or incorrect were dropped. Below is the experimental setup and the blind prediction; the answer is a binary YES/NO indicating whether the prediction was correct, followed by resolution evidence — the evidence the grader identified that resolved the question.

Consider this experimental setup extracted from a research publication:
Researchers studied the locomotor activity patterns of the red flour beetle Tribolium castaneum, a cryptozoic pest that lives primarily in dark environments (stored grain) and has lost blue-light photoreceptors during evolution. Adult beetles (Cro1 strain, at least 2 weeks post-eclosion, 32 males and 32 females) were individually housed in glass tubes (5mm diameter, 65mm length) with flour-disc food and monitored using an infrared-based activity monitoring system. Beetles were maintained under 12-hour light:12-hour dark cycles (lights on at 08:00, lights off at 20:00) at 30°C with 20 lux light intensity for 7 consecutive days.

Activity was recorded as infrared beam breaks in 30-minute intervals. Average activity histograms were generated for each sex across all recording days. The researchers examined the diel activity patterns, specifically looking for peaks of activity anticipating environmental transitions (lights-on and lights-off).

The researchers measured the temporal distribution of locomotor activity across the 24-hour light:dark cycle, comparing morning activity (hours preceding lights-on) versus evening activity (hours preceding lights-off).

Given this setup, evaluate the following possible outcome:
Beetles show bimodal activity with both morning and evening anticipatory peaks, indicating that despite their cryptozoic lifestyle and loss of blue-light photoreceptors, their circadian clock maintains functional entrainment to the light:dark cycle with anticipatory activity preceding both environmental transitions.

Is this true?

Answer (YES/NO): NO